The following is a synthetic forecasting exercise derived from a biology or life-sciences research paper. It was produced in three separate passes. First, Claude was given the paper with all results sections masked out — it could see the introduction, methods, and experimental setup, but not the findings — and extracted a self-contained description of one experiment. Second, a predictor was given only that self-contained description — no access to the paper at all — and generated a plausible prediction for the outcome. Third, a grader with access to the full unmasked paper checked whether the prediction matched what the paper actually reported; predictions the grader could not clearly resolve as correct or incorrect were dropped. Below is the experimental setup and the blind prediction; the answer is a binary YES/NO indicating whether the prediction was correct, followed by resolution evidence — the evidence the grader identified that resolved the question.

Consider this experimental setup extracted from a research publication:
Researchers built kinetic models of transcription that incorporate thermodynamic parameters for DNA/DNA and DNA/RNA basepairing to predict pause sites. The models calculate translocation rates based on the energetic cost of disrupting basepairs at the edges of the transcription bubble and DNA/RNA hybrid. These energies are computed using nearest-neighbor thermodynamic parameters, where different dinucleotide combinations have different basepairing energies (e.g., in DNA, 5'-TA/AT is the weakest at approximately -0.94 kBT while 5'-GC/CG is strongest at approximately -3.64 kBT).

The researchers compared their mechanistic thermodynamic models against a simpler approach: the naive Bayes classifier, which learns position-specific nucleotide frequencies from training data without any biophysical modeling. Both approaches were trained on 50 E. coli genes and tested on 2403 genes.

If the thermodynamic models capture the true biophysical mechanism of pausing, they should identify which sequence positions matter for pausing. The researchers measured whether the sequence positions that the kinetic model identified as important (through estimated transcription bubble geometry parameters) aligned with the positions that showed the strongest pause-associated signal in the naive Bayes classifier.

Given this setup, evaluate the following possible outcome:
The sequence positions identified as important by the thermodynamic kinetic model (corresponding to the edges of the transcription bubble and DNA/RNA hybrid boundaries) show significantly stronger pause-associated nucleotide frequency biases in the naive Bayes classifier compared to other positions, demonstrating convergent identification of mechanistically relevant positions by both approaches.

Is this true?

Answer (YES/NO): YES